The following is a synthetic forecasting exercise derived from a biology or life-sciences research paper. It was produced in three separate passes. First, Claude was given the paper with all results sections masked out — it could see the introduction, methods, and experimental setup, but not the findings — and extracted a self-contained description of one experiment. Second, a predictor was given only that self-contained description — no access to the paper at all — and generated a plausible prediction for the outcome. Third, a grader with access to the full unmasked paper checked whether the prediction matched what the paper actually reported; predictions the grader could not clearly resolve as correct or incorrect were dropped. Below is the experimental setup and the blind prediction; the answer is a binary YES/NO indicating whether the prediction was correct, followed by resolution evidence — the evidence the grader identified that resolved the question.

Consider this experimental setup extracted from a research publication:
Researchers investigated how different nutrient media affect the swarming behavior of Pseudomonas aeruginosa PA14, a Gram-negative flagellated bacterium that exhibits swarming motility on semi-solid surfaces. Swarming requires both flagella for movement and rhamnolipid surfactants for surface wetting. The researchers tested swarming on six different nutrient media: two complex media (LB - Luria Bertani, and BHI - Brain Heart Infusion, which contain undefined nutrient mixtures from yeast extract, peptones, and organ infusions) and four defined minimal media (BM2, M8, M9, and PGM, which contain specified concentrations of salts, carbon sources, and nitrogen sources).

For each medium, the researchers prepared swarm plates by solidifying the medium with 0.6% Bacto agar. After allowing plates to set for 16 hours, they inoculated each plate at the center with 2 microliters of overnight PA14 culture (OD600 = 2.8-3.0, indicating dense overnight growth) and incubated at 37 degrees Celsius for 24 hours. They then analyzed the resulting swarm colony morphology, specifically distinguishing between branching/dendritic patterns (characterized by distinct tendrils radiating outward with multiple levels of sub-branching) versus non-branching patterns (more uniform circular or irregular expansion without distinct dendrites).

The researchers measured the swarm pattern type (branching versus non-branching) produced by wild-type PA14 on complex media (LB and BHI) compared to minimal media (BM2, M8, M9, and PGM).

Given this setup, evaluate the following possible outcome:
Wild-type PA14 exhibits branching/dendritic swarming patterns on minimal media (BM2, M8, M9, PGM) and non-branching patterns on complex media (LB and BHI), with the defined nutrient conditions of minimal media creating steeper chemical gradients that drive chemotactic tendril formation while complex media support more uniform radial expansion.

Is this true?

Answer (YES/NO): YES